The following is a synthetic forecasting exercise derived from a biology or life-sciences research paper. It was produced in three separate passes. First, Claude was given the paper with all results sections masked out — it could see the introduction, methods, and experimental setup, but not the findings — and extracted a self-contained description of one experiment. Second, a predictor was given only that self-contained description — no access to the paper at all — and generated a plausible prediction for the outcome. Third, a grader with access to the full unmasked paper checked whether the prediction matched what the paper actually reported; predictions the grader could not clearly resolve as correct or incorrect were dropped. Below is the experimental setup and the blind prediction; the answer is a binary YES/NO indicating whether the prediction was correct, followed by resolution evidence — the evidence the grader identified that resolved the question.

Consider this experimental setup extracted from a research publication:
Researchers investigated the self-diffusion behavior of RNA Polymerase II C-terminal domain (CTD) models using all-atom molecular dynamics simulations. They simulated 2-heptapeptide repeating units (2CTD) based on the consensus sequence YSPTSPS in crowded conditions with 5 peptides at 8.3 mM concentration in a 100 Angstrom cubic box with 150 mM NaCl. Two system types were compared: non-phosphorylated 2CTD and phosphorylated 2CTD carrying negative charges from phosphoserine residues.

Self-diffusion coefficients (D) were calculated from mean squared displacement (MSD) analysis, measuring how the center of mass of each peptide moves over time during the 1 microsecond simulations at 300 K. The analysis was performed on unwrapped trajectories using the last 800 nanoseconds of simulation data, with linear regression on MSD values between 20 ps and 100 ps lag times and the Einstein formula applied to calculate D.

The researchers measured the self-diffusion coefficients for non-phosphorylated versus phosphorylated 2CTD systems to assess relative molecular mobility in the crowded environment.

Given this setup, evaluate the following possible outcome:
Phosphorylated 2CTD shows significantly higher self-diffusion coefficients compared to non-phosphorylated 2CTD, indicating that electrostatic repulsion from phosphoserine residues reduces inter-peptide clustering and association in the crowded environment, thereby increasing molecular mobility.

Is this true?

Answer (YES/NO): NO